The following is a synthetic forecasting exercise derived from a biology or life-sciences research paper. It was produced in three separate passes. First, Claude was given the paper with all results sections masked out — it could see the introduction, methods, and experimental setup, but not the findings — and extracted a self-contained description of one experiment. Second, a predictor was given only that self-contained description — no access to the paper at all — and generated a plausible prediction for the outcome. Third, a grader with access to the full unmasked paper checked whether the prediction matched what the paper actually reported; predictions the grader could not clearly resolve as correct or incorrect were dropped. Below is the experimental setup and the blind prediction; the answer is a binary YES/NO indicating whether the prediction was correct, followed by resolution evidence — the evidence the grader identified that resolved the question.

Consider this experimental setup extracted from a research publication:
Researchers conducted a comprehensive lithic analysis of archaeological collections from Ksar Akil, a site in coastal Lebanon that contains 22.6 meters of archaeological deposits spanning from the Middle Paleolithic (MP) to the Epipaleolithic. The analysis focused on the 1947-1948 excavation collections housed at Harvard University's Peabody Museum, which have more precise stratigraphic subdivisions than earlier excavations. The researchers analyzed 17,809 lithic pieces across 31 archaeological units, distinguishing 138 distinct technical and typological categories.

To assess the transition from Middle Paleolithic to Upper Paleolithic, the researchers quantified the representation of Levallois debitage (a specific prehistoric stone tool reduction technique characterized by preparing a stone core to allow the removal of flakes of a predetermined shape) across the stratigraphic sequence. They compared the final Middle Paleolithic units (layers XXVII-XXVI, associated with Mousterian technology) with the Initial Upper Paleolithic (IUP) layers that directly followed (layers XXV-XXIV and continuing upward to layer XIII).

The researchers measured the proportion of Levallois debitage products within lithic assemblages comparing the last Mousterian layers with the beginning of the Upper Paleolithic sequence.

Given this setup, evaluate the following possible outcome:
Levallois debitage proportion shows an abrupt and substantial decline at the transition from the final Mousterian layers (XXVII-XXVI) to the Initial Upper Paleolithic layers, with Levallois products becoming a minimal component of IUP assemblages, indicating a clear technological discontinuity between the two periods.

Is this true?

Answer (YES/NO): YES